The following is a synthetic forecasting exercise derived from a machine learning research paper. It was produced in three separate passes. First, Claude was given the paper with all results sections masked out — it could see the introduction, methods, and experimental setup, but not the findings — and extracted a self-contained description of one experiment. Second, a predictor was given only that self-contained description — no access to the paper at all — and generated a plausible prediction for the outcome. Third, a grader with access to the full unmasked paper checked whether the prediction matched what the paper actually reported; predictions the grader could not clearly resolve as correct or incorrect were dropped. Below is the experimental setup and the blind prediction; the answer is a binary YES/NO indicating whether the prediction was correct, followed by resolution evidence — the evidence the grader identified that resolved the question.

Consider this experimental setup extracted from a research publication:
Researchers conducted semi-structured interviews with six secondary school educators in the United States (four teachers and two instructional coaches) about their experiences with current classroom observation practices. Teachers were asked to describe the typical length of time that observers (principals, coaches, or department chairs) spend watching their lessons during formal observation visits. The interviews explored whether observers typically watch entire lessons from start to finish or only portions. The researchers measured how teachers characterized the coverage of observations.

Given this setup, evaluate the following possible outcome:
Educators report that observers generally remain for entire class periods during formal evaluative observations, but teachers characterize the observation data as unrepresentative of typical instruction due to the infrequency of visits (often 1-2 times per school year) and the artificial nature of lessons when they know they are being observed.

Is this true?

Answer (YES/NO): NO